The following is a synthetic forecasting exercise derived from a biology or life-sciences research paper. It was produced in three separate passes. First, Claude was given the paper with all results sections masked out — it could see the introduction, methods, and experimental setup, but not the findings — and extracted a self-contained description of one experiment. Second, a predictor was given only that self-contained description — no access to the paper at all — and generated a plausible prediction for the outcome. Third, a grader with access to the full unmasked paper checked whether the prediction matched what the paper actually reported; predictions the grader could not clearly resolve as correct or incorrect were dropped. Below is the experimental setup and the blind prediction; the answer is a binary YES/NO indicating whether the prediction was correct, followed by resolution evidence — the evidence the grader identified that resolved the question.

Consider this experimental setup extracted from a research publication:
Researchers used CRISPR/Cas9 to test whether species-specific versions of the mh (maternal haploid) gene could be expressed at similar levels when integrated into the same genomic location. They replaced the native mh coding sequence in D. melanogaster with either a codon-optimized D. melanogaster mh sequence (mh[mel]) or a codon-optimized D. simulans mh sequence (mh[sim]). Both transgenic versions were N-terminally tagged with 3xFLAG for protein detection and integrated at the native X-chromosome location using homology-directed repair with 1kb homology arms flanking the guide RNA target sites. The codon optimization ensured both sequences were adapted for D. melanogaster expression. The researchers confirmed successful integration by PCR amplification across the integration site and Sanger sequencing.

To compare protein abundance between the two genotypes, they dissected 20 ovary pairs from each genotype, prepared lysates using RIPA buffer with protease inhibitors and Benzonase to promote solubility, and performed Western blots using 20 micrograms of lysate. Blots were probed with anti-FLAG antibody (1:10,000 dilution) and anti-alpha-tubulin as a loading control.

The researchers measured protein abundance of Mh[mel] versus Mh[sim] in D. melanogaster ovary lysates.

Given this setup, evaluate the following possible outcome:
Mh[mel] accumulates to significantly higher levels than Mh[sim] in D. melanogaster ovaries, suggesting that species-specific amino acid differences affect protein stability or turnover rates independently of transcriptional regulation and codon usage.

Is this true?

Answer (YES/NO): NO